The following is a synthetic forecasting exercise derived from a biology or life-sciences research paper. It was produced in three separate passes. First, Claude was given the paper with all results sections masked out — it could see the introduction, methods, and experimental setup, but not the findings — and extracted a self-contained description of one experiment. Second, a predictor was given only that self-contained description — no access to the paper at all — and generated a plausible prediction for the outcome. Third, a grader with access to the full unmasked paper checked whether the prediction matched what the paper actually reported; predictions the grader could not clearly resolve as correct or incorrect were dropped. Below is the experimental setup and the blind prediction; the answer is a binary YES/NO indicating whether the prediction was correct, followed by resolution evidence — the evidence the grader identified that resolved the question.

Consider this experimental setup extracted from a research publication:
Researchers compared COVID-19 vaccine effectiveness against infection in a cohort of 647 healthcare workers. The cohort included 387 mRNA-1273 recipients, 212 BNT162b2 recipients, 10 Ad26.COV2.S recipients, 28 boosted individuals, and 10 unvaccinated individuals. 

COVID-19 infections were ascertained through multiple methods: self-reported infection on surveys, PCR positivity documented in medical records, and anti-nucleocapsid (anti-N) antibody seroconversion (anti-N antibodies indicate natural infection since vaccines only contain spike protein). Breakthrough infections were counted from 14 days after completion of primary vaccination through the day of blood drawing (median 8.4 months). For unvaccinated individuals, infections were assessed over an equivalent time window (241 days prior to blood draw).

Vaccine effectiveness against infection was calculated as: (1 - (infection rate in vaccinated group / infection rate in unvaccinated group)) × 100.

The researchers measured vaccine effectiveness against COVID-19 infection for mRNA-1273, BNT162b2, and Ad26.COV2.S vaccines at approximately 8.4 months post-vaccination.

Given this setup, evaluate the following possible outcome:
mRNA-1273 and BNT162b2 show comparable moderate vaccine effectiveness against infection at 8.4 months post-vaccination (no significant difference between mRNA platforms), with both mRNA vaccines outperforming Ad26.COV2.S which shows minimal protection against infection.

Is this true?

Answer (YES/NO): NO